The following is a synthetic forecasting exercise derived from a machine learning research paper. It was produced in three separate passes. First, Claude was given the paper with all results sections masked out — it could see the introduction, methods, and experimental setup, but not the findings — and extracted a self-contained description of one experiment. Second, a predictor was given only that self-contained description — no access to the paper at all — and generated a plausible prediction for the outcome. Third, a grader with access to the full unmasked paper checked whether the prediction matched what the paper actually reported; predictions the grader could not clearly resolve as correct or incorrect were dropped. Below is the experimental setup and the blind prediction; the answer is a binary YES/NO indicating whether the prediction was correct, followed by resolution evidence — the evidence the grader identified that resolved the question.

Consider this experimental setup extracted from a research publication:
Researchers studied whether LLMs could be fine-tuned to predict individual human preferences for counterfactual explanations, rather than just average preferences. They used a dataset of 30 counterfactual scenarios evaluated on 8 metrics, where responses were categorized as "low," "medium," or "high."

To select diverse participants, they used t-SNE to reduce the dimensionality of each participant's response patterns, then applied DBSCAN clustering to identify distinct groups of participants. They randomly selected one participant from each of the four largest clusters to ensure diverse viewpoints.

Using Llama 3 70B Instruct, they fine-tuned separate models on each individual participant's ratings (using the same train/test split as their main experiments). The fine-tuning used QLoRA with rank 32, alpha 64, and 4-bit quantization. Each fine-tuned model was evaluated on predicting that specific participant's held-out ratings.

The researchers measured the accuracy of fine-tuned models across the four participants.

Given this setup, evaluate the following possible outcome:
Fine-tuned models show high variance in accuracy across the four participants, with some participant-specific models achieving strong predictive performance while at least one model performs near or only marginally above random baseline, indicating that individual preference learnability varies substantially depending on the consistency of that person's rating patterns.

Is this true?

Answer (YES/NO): NO